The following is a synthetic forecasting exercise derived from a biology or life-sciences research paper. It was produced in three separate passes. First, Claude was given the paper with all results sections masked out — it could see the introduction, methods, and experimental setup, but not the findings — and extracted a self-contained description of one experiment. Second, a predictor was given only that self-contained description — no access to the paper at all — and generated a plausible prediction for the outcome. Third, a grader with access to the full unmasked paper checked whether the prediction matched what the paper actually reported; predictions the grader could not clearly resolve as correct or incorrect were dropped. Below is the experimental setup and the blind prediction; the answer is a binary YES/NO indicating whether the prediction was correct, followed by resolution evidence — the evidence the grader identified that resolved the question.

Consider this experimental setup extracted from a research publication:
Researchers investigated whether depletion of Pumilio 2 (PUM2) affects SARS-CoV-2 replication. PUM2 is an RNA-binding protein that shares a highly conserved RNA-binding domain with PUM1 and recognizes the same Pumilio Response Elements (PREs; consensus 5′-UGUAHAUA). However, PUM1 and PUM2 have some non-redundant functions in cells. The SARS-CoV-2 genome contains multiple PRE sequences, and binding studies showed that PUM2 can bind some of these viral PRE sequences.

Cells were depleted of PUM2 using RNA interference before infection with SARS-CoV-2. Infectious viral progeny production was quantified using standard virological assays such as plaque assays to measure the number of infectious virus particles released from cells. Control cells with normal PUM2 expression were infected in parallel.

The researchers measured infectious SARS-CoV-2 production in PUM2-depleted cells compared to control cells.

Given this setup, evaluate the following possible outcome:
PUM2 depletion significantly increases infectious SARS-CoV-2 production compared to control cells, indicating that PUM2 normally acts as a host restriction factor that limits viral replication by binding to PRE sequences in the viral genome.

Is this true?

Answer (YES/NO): NO